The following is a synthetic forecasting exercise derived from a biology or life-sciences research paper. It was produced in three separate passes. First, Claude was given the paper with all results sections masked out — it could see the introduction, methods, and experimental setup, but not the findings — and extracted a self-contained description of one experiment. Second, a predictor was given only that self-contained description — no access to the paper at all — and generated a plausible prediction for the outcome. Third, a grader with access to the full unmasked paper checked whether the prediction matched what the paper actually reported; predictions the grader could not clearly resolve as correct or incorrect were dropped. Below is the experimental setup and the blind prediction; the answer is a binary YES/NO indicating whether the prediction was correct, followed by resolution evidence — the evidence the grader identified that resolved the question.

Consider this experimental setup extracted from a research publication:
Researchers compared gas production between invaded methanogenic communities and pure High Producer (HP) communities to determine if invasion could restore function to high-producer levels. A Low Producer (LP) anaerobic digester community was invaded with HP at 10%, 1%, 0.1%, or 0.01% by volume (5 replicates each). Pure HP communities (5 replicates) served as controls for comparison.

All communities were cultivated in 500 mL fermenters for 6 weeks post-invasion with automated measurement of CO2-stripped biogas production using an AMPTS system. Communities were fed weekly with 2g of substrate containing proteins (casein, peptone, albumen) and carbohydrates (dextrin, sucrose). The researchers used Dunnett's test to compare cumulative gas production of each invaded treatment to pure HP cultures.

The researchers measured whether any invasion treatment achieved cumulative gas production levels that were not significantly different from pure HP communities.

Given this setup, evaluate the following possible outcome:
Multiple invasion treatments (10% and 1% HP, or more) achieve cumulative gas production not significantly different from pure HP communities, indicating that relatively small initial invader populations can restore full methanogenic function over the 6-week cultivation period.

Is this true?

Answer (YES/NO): YES